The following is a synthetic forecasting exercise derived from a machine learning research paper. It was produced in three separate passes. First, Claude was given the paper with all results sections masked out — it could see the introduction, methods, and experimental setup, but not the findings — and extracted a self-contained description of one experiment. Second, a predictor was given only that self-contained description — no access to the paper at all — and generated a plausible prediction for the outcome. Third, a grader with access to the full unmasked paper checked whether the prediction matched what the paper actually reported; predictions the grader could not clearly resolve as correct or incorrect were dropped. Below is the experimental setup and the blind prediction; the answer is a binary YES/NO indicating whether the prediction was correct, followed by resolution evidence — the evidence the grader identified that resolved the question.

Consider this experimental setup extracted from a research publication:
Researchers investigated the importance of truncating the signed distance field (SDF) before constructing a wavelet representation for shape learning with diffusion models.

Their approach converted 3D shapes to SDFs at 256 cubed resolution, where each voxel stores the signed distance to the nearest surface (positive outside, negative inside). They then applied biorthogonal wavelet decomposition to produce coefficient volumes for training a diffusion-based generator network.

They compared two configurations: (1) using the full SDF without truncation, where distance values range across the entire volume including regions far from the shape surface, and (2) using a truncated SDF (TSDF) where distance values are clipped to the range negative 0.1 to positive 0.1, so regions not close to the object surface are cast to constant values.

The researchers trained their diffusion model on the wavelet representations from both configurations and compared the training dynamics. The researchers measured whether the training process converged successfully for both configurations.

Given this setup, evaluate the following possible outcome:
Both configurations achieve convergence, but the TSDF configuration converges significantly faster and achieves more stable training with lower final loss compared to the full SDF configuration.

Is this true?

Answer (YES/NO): NO